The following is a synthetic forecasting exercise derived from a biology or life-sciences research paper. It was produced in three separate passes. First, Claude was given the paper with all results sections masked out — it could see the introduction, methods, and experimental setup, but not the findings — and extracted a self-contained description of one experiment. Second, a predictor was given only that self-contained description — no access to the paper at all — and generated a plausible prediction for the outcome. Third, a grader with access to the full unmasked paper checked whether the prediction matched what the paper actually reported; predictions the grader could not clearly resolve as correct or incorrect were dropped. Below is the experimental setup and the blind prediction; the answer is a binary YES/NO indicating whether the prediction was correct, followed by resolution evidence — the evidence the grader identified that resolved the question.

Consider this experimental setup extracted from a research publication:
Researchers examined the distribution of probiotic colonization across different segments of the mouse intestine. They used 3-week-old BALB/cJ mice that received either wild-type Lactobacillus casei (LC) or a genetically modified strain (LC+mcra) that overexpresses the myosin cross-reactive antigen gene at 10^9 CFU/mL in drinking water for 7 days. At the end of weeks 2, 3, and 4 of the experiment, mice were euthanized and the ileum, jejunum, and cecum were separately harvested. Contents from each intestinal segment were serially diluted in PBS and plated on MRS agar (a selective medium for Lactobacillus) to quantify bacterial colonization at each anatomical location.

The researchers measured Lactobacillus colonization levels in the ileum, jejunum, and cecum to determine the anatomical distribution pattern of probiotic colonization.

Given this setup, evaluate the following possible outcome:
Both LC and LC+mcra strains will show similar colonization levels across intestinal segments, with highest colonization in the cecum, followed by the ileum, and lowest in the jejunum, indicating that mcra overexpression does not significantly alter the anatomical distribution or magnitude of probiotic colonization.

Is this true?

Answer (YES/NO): NO